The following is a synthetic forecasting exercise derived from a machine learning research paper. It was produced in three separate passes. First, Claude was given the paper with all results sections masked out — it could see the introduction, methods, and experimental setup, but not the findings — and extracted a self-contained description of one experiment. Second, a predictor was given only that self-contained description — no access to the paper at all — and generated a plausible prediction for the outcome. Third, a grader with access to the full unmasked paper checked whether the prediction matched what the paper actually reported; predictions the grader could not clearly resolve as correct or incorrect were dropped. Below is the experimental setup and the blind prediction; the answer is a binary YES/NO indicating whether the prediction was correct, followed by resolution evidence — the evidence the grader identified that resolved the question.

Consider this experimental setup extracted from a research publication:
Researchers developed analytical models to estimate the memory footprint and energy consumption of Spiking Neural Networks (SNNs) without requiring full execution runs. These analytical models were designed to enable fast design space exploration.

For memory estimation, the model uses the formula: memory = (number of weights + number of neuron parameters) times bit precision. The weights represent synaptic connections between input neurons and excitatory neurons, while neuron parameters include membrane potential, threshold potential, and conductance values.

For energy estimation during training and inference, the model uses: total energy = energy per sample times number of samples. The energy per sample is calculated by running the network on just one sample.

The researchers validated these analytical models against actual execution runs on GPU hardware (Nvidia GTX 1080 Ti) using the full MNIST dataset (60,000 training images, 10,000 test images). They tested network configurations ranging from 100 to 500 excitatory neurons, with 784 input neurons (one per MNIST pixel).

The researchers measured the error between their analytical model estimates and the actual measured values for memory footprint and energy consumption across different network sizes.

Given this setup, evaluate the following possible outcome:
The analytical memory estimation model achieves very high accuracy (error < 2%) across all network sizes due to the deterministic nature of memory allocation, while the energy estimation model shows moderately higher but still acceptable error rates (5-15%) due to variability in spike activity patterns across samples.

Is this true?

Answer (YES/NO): NO